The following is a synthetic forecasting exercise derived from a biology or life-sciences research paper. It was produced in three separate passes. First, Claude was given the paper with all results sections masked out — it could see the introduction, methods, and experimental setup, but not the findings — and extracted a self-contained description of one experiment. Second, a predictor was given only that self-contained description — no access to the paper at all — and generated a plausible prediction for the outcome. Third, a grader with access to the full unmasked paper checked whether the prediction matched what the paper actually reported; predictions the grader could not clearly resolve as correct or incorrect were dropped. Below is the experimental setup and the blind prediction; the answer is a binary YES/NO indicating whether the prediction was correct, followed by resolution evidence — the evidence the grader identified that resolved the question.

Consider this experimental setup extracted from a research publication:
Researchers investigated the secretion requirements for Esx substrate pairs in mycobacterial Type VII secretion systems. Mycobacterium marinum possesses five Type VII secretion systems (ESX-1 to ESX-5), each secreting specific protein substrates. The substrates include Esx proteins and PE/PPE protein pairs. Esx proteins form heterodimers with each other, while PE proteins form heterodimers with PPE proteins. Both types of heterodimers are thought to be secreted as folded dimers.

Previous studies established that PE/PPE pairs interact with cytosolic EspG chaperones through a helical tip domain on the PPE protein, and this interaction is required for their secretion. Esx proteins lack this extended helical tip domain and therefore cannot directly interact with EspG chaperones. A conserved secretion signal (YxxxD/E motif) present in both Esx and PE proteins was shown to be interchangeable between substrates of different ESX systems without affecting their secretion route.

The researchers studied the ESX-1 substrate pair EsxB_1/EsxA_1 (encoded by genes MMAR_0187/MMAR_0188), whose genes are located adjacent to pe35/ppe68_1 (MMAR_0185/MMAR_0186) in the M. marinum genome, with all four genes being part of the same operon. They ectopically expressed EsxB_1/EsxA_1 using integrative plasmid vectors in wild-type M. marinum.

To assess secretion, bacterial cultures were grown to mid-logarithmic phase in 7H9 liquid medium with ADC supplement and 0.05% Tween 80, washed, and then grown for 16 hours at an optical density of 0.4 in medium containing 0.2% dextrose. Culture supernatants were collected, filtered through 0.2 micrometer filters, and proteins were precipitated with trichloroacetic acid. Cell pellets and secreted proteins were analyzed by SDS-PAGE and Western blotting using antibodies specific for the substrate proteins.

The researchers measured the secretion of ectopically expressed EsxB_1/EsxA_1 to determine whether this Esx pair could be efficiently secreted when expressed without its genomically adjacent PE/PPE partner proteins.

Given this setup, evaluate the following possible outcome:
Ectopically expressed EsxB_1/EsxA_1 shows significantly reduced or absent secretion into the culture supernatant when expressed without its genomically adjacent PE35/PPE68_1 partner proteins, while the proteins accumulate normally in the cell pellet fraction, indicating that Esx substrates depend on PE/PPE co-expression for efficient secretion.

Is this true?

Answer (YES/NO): YES